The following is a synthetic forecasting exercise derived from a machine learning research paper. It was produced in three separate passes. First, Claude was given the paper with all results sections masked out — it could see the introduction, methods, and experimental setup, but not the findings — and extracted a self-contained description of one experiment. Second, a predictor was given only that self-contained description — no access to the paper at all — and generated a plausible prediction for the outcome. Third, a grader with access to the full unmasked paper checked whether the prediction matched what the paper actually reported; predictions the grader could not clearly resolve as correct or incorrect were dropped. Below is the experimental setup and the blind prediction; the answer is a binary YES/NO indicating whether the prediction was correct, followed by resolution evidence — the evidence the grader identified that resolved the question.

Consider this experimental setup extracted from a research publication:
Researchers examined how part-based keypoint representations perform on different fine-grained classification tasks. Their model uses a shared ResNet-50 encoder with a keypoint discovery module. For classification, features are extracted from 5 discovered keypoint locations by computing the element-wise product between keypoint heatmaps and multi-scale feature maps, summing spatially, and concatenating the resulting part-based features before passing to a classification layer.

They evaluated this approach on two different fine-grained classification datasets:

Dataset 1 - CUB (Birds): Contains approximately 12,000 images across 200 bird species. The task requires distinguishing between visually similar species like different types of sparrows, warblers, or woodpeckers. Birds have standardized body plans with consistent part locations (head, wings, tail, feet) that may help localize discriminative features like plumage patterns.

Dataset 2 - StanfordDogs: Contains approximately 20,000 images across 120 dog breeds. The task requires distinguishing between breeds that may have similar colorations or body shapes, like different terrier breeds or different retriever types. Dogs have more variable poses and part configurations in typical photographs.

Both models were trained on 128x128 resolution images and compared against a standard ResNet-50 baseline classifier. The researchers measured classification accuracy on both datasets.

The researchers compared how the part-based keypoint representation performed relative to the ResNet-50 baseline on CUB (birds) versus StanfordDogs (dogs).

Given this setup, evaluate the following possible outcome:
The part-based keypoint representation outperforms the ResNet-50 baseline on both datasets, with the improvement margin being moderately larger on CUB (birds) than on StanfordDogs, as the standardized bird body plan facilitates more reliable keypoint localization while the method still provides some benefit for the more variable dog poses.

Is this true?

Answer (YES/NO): NO